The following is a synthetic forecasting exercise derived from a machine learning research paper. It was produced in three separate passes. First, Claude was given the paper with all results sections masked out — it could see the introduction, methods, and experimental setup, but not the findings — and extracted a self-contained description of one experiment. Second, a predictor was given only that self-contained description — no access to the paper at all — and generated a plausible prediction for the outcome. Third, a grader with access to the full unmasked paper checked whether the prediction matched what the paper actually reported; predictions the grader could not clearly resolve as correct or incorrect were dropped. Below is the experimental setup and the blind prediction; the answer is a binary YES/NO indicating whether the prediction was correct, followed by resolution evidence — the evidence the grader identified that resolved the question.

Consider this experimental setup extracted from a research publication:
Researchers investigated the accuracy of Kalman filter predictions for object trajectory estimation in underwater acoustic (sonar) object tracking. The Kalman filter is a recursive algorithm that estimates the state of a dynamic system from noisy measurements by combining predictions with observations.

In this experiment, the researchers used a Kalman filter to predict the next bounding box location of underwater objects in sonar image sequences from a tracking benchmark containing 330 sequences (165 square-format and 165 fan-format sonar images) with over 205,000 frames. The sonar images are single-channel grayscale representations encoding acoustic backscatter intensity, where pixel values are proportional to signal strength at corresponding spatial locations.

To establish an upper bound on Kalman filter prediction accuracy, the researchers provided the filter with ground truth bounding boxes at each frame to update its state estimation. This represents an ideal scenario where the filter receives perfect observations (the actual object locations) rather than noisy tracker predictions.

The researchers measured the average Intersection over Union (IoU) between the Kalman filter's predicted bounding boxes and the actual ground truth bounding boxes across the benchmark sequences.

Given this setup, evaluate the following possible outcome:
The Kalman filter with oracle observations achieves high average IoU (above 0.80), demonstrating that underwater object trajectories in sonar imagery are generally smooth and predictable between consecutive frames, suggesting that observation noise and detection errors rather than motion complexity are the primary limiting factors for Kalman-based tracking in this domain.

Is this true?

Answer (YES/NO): NO